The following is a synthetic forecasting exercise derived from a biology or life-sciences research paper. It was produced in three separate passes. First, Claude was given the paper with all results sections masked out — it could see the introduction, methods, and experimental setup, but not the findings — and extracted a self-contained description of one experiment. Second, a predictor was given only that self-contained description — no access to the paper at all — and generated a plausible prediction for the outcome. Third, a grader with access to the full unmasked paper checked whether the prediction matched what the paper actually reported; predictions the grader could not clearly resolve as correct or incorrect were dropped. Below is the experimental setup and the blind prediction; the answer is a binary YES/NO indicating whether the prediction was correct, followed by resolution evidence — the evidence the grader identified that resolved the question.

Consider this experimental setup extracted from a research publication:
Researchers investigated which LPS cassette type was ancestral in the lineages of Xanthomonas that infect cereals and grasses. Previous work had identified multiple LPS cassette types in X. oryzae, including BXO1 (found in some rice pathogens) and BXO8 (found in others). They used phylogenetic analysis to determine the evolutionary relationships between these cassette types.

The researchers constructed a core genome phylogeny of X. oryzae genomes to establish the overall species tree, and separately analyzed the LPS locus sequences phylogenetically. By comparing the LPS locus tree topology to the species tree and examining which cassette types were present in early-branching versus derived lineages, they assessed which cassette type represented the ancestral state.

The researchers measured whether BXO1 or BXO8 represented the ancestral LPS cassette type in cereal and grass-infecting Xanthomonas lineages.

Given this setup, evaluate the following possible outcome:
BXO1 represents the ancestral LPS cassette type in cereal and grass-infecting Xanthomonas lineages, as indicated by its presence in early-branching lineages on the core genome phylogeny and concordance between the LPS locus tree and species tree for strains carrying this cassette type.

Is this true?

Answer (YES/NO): NO